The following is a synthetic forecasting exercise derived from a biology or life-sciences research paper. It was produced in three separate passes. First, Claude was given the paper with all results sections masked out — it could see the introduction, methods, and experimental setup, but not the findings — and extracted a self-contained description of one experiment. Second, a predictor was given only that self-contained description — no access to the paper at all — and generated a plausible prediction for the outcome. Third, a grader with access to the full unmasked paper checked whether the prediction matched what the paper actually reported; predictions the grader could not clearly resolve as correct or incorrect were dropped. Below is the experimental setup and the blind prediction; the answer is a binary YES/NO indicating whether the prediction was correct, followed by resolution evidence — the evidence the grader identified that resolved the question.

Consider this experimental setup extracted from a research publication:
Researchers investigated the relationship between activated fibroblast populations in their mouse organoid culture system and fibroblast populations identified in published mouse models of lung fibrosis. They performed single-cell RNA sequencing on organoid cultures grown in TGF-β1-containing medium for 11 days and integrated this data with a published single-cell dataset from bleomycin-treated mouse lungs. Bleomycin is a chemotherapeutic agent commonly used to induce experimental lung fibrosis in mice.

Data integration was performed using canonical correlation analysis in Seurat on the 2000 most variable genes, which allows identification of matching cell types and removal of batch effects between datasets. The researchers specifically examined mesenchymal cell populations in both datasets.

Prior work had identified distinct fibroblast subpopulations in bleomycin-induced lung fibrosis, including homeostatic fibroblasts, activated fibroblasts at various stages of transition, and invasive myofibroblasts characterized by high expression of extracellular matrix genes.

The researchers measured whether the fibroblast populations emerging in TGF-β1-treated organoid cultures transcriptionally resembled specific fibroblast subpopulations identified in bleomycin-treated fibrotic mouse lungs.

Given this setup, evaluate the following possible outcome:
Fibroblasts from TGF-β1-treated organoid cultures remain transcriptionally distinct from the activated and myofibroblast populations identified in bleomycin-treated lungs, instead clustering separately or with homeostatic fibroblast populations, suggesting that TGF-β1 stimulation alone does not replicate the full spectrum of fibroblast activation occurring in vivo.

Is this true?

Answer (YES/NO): NO